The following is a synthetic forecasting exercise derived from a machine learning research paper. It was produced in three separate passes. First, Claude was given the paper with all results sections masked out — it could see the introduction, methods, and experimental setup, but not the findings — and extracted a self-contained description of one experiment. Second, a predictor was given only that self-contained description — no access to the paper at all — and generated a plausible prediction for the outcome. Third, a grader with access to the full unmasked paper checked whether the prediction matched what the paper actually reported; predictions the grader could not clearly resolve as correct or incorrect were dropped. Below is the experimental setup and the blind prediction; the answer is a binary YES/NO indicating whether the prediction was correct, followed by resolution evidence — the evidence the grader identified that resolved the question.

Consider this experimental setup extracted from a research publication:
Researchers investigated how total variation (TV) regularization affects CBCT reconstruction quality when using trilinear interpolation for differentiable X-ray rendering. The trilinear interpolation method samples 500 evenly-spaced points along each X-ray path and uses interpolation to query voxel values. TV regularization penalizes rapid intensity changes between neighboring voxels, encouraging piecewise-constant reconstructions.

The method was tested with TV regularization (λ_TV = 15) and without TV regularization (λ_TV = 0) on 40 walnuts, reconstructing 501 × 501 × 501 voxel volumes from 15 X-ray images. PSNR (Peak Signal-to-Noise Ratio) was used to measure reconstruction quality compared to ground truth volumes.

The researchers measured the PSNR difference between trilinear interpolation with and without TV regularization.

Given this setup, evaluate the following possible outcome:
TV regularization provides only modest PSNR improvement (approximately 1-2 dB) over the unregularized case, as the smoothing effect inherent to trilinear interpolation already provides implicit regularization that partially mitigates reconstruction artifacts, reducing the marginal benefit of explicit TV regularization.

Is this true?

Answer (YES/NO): NO